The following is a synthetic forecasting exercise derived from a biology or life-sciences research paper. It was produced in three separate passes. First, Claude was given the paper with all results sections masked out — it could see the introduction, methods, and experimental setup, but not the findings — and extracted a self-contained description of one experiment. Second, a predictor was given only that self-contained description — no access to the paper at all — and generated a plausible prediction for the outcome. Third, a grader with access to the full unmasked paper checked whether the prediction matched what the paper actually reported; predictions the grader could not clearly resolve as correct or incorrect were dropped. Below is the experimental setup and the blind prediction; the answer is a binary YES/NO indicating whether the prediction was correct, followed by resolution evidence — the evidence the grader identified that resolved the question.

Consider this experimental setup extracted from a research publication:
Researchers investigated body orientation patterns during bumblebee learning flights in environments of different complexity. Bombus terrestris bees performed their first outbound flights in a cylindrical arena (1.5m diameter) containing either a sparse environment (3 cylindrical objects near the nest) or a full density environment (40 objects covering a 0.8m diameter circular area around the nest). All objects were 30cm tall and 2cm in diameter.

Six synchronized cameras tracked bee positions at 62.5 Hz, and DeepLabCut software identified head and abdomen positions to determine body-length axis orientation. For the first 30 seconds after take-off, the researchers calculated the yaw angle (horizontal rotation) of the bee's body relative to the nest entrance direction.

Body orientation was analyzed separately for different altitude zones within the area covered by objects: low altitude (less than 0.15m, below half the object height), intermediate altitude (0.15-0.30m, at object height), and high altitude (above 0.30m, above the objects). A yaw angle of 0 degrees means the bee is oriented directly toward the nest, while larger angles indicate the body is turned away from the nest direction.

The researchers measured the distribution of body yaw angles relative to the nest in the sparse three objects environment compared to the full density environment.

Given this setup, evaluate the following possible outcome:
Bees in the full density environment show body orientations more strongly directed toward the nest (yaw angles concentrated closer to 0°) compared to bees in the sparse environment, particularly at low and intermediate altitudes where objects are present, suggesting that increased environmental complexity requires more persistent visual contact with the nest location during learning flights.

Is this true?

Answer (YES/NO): NO